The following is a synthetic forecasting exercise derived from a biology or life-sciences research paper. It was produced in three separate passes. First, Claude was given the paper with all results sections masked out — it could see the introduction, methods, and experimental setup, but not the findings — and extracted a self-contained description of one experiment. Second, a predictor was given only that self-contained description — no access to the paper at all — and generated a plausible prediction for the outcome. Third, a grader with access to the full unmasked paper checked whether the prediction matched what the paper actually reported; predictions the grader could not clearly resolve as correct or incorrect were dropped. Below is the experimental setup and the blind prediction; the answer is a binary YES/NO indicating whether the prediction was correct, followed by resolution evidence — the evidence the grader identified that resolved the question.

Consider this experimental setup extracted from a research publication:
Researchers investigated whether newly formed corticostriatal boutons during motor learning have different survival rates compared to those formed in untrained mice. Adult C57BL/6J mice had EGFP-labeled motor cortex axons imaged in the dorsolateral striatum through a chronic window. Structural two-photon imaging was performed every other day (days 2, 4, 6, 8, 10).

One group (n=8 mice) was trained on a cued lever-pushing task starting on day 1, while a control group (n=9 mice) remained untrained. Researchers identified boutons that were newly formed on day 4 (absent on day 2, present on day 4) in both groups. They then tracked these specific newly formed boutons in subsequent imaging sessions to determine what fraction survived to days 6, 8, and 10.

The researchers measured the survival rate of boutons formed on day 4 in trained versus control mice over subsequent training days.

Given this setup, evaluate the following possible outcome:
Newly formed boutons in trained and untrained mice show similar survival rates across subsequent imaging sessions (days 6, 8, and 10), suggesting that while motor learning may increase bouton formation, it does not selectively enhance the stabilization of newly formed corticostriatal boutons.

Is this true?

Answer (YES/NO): NO